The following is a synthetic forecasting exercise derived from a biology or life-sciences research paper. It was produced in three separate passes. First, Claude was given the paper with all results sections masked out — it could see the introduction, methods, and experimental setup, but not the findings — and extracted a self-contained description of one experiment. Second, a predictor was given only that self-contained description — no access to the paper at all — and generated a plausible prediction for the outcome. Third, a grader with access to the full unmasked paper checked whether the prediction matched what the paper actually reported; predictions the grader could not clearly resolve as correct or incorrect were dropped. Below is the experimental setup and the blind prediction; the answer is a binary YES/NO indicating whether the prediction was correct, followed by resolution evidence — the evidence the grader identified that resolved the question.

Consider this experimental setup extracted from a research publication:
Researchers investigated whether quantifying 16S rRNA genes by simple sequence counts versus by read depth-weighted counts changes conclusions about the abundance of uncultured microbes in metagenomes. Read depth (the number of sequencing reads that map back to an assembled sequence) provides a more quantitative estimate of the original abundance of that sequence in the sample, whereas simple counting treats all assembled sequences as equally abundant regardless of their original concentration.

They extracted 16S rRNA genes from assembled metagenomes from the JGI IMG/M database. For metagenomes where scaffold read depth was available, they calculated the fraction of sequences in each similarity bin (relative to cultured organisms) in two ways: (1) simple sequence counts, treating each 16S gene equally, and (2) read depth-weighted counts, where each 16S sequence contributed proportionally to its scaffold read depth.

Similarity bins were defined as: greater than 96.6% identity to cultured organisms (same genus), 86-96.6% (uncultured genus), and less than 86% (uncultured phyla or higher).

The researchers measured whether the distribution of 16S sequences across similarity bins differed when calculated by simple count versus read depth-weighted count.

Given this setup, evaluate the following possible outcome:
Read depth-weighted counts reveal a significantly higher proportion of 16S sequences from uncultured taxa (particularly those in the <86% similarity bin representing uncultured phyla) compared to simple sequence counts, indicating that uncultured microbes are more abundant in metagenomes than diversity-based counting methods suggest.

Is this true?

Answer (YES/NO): NO